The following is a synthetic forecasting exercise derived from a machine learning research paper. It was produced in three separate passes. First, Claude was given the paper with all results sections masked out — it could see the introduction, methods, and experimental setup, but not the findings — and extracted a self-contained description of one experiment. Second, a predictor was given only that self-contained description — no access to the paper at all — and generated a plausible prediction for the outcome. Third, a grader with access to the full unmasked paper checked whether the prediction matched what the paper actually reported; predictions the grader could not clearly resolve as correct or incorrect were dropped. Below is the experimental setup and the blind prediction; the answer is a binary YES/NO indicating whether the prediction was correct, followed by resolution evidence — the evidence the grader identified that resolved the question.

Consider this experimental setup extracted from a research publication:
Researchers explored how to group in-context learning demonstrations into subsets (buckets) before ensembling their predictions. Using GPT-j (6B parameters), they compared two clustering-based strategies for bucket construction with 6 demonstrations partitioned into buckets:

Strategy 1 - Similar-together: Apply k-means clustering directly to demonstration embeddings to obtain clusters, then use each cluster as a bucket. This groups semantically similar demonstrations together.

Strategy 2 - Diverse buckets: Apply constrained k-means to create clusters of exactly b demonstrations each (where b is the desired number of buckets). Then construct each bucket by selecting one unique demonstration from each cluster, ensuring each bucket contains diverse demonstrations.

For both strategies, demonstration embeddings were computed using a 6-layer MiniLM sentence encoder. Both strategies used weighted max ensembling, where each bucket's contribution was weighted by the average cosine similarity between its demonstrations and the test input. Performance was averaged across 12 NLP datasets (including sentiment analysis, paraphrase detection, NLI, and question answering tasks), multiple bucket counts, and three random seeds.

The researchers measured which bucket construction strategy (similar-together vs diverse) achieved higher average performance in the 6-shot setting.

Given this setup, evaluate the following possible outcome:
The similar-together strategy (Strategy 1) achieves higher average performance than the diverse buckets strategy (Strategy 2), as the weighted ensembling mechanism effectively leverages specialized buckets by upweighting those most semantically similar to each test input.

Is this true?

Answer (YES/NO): YES